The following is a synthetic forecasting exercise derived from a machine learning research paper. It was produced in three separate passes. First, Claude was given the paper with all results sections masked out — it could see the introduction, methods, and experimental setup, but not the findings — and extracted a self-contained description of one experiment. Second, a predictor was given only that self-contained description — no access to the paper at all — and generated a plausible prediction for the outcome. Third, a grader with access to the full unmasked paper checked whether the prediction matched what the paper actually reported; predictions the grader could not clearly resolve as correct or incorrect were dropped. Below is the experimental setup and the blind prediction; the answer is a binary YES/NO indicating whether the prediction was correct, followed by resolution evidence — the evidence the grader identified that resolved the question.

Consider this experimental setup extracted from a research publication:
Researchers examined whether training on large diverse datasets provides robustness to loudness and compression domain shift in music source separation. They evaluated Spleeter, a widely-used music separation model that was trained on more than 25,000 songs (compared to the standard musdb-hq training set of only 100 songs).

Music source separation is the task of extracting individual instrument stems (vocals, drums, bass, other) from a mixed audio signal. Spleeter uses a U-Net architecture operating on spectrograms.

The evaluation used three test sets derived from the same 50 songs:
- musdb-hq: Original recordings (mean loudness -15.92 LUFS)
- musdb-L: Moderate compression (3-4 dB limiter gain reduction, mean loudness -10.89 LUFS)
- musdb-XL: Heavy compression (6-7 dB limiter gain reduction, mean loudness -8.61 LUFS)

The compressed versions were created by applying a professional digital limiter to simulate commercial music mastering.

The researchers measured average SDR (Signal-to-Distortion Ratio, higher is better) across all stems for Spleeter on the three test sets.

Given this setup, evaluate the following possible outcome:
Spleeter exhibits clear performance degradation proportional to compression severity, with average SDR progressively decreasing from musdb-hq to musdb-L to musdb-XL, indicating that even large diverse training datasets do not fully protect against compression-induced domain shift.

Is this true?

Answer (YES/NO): YES